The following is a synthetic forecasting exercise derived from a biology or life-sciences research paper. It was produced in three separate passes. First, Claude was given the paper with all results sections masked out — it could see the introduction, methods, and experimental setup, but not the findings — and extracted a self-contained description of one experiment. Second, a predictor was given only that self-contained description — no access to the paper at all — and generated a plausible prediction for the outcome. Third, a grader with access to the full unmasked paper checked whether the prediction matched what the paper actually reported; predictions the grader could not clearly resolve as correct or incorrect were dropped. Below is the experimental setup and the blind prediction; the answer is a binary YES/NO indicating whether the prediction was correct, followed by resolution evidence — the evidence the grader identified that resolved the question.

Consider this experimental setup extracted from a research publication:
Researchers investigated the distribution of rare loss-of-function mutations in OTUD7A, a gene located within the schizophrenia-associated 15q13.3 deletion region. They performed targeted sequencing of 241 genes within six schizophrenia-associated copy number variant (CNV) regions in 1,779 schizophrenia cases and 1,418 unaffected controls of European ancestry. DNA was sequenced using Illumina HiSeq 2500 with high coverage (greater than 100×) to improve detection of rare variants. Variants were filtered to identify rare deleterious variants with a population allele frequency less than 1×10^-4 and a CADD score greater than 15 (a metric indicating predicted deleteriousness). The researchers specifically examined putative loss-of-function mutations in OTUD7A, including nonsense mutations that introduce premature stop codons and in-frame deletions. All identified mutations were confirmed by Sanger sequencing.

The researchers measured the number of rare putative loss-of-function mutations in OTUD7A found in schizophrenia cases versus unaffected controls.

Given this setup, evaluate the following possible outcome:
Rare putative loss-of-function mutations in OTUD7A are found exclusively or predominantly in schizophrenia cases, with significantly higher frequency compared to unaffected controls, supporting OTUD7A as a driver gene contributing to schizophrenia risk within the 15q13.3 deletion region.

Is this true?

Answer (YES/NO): NO